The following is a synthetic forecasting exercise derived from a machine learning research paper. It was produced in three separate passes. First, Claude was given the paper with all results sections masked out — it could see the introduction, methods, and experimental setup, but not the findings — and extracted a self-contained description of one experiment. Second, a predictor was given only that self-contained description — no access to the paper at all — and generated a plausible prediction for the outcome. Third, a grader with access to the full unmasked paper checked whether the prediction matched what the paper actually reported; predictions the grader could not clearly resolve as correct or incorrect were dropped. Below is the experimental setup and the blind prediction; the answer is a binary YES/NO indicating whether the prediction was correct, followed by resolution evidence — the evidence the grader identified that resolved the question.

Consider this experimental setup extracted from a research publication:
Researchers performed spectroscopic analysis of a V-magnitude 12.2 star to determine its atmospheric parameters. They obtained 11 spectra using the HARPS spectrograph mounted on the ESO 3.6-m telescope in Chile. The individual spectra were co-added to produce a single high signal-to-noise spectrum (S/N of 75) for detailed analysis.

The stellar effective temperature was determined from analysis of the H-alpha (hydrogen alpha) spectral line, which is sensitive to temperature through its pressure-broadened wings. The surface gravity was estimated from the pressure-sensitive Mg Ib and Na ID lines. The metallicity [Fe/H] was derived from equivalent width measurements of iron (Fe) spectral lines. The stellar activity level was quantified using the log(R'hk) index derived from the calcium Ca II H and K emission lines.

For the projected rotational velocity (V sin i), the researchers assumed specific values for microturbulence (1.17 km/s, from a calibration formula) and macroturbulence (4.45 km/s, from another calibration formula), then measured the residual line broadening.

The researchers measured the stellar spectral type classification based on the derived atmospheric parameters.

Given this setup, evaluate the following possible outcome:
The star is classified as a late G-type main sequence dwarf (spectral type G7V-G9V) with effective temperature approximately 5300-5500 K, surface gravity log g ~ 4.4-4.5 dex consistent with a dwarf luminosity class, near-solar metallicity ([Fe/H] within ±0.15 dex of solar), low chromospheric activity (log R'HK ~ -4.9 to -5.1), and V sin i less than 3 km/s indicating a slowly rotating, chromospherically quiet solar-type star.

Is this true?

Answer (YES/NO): NO